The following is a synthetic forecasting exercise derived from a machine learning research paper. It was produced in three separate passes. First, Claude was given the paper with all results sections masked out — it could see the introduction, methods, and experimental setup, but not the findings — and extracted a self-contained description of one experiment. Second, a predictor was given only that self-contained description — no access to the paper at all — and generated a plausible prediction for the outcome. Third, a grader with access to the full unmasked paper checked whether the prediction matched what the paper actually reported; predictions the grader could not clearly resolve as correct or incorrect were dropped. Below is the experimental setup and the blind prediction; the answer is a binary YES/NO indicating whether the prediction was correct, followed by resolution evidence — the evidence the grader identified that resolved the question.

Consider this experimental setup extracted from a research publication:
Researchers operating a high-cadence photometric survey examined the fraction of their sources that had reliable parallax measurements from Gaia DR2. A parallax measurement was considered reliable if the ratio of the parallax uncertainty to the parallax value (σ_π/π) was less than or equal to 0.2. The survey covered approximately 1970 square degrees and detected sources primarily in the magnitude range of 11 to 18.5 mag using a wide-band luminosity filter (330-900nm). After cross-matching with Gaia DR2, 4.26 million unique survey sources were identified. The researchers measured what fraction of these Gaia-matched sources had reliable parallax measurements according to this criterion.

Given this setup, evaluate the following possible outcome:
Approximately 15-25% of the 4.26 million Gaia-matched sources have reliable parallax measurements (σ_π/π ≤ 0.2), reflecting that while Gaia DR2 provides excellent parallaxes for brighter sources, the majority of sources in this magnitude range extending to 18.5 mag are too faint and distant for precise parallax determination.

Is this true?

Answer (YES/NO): NO